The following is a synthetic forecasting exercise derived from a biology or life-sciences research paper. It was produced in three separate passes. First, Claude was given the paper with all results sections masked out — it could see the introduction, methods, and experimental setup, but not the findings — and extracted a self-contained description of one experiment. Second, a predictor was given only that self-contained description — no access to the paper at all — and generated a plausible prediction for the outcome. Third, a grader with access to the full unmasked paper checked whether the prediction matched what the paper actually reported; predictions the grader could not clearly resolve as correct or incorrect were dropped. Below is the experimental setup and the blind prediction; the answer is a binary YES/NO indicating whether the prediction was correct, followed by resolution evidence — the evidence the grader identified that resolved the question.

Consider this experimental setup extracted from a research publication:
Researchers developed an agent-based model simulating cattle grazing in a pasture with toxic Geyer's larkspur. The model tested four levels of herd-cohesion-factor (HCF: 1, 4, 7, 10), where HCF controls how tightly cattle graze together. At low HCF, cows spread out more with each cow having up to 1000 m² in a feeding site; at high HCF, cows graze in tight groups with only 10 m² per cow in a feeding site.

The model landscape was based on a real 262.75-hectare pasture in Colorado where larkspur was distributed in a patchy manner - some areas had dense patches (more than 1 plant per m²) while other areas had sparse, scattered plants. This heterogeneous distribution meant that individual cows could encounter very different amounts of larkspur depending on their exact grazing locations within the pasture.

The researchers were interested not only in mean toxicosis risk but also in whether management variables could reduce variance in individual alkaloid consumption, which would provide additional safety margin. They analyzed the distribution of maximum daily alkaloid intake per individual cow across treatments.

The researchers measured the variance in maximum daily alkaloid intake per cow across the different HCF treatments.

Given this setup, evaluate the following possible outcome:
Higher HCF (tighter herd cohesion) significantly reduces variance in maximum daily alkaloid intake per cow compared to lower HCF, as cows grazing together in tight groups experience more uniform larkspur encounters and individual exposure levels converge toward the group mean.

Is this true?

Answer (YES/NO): YES